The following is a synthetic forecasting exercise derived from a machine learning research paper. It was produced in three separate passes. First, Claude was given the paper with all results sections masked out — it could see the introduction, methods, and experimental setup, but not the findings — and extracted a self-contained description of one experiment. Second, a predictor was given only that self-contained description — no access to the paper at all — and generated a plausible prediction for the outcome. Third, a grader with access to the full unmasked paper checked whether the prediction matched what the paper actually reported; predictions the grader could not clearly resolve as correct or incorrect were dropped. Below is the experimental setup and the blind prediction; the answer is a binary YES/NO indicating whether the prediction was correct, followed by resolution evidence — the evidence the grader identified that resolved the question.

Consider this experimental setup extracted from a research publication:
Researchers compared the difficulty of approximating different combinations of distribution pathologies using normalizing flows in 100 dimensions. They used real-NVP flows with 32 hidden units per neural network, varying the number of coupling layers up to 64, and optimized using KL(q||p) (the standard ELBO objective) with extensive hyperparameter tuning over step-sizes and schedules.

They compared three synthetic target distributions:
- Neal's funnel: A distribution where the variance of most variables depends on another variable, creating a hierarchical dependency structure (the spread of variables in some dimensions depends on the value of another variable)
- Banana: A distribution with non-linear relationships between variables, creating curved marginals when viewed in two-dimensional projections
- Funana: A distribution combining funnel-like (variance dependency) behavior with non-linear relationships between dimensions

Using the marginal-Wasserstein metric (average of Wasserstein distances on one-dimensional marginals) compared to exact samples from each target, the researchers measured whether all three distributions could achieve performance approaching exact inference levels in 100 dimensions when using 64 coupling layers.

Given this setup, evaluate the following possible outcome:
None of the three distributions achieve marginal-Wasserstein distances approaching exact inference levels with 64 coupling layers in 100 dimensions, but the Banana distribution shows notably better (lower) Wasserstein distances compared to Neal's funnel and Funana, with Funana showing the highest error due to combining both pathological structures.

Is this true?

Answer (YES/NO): NO